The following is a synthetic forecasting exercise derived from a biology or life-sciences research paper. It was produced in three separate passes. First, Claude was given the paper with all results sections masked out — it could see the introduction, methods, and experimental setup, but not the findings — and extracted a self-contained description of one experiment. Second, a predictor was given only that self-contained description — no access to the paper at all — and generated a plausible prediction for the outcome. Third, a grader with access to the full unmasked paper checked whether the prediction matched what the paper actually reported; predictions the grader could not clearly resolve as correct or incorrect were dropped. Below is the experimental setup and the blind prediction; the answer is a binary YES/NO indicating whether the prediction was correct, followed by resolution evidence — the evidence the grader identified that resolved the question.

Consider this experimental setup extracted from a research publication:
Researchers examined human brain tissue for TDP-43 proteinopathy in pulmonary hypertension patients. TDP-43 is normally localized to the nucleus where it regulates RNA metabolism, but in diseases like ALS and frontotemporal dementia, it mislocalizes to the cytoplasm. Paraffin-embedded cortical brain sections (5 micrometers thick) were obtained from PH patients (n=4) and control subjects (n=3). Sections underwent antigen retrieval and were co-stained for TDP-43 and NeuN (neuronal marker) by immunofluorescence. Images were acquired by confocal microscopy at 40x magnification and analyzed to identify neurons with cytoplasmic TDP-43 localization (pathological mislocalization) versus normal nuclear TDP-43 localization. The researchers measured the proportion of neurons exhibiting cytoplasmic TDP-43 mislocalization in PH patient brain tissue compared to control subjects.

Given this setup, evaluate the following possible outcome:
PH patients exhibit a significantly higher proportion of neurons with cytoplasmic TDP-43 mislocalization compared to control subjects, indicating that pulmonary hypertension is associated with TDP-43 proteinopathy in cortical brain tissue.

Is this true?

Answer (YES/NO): YES